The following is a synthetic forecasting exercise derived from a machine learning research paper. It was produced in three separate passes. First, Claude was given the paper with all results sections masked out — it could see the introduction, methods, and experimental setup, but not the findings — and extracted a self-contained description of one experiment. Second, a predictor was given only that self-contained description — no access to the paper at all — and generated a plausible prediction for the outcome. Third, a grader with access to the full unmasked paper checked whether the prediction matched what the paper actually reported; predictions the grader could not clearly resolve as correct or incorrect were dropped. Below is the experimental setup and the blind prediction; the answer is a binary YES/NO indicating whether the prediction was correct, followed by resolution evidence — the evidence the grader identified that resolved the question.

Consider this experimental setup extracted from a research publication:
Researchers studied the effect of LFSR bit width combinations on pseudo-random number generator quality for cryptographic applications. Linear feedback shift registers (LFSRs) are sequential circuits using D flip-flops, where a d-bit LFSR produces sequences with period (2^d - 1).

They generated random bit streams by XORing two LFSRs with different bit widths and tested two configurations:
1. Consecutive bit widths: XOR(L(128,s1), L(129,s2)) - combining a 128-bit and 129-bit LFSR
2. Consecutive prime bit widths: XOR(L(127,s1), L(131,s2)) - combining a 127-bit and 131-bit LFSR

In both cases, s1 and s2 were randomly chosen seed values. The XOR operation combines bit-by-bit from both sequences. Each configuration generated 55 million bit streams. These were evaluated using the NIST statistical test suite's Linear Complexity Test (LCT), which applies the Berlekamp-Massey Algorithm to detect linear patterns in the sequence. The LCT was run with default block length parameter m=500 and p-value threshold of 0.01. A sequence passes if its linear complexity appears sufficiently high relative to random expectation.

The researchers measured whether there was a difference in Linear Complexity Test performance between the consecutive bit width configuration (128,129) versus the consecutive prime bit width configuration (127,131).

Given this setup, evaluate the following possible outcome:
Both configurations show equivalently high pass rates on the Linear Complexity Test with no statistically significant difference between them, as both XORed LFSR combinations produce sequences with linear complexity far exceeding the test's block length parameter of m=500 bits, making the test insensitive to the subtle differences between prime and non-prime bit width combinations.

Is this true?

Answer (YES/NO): YES